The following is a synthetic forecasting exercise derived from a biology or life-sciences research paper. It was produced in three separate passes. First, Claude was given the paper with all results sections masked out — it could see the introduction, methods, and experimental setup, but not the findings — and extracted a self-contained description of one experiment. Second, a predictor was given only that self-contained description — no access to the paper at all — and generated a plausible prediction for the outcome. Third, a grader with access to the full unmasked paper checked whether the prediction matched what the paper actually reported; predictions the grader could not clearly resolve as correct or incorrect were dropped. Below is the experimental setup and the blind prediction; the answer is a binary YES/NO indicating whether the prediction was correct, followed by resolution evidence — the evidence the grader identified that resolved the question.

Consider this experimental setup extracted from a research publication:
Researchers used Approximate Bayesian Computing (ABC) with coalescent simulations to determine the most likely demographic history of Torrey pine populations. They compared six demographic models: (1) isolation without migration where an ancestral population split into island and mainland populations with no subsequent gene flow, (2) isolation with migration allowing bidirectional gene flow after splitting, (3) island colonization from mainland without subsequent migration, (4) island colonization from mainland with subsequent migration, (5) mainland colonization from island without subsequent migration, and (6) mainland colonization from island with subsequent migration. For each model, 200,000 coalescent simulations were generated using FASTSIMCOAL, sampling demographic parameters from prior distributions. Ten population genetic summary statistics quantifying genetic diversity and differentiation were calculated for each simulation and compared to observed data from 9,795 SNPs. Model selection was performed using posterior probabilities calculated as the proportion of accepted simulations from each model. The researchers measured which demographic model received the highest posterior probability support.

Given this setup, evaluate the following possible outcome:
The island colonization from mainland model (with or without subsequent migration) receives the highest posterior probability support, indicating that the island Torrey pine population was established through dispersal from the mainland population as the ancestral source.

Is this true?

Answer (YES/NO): NO